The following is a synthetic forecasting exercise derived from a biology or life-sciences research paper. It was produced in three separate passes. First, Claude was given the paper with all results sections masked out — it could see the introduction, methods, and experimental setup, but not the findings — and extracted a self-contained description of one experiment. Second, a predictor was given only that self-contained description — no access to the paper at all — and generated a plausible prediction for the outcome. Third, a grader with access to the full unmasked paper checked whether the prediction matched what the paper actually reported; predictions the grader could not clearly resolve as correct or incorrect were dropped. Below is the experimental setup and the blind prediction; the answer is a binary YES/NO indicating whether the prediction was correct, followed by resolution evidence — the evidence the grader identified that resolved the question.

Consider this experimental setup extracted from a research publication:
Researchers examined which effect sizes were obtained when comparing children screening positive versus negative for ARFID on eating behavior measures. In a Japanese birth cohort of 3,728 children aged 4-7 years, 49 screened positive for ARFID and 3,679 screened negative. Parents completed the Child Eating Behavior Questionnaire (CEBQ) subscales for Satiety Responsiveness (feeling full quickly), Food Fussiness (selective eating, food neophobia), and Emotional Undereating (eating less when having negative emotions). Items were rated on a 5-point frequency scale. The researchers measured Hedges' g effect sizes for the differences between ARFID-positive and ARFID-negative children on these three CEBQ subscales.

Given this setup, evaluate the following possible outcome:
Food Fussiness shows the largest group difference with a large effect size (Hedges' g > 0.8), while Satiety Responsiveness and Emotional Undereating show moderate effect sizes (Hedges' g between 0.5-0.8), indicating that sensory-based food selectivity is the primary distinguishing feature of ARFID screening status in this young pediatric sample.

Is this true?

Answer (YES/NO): NO